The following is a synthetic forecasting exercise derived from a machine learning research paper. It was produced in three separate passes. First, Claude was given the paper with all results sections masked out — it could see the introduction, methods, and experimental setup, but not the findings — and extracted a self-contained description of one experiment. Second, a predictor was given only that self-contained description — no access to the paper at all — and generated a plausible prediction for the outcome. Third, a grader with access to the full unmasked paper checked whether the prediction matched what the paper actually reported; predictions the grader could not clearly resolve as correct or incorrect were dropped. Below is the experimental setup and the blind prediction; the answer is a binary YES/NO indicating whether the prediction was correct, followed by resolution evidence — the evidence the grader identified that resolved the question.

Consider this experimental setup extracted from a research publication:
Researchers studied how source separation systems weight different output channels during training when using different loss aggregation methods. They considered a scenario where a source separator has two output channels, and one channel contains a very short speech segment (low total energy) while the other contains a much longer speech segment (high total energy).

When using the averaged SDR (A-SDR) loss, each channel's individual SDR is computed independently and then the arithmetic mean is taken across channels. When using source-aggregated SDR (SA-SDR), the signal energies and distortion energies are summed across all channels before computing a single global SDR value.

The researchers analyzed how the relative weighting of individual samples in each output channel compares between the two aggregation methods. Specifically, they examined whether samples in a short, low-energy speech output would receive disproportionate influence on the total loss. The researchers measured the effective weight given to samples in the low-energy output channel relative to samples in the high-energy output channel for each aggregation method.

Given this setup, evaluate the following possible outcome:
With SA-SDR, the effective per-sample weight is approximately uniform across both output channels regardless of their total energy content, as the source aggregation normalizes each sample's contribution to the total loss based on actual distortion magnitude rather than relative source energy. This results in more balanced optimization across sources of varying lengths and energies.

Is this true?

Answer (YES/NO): NO